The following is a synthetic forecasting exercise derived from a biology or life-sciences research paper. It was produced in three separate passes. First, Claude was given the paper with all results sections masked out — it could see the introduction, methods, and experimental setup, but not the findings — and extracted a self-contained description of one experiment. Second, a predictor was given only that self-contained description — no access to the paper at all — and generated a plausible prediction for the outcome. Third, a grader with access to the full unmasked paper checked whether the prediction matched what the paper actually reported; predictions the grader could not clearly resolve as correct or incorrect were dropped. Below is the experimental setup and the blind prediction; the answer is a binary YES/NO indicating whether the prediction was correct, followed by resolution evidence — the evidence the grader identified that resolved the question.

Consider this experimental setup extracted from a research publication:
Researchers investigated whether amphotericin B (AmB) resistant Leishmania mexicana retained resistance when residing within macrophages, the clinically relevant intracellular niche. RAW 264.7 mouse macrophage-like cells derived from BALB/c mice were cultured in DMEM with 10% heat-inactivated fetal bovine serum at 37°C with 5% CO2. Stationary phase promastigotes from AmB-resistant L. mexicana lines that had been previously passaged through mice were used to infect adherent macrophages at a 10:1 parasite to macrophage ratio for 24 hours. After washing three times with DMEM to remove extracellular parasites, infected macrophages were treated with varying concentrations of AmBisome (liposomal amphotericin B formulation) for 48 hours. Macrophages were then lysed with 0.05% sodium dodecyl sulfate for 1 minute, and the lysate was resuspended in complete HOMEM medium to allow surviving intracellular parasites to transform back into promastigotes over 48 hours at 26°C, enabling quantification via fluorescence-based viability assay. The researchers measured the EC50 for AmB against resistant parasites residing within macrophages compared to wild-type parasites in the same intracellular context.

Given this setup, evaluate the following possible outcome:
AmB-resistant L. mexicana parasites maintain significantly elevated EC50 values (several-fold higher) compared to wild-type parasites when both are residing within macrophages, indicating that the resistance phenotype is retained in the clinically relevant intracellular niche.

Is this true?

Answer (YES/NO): YES